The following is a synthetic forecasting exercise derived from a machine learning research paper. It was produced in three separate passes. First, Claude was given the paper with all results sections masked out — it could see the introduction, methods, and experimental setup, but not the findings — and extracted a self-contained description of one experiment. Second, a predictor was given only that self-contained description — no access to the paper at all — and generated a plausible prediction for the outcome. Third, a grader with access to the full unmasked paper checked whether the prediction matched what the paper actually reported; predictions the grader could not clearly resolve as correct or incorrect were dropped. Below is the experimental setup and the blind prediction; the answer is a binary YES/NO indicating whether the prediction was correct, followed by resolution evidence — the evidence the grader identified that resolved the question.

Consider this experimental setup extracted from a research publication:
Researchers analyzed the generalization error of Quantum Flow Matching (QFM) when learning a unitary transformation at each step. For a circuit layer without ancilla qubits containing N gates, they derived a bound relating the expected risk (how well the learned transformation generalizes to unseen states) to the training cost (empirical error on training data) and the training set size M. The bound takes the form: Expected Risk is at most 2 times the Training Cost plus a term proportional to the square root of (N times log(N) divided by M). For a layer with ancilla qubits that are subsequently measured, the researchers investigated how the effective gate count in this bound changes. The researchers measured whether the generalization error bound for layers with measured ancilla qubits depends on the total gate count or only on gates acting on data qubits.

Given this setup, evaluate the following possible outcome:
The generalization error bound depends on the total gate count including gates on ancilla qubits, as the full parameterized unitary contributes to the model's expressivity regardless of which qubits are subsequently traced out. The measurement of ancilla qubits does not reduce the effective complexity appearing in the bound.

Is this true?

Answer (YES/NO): NO